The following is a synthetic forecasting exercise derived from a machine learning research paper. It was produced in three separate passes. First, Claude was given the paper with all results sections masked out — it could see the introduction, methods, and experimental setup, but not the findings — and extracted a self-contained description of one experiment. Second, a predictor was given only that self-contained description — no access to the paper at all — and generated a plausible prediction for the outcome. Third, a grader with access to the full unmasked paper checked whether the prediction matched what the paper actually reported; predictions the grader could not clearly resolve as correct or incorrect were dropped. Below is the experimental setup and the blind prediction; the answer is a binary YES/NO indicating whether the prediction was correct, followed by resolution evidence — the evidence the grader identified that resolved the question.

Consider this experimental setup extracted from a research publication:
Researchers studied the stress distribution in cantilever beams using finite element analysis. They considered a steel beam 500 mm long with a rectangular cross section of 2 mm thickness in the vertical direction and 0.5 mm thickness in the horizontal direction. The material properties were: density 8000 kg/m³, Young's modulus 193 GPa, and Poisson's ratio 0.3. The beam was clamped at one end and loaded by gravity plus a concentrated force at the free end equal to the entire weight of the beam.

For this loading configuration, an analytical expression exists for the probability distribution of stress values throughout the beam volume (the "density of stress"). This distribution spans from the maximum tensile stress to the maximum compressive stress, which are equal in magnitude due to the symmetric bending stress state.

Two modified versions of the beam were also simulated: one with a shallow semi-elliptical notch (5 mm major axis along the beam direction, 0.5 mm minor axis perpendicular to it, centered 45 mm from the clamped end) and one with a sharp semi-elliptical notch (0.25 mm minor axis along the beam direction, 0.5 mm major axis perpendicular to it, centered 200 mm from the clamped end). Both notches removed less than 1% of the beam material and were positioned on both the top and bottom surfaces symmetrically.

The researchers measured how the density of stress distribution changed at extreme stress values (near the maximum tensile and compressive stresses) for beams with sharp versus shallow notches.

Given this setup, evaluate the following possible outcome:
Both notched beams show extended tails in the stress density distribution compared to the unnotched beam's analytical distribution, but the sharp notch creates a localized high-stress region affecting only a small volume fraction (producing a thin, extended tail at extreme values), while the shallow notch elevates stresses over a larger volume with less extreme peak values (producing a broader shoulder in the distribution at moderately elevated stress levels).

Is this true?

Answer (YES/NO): NO